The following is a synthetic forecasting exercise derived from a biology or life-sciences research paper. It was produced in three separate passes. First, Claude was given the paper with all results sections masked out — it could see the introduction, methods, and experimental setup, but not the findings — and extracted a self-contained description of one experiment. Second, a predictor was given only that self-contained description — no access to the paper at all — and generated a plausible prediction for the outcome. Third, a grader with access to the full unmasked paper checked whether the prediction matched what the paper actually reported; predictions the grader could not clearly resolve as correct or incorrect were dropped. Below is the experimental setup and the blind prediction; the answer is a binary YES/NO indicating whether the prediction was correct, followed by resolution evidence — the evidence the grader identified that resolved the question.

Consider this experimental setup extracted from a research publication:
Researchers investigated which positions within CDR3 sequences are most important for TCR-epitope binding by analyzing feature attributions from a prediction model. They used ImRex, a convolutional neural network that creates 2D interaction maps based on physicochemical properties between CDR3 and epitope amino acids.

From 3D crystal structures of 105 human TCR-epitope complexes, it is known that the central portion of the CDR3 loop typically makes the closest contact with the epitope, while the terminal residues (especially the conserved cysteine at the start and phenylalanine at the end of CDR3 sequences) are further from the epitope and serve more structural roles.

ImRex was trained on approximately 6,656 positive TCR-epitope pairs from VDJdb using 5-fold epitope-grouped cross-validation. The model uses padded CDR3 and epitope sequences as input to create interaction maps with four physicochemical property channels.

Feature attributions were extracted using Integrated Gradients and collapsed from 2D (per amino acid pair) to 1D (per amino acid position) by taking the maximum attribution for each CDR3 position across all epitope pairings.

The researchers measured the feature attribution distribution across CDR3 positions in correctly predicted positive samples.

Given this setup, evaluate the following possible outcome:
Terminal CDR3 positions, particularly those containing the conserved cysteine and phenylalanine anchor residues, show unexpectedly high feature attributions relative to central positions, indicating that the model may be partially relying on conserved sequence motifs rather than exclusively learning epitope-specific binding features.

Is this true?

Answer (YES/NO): NO